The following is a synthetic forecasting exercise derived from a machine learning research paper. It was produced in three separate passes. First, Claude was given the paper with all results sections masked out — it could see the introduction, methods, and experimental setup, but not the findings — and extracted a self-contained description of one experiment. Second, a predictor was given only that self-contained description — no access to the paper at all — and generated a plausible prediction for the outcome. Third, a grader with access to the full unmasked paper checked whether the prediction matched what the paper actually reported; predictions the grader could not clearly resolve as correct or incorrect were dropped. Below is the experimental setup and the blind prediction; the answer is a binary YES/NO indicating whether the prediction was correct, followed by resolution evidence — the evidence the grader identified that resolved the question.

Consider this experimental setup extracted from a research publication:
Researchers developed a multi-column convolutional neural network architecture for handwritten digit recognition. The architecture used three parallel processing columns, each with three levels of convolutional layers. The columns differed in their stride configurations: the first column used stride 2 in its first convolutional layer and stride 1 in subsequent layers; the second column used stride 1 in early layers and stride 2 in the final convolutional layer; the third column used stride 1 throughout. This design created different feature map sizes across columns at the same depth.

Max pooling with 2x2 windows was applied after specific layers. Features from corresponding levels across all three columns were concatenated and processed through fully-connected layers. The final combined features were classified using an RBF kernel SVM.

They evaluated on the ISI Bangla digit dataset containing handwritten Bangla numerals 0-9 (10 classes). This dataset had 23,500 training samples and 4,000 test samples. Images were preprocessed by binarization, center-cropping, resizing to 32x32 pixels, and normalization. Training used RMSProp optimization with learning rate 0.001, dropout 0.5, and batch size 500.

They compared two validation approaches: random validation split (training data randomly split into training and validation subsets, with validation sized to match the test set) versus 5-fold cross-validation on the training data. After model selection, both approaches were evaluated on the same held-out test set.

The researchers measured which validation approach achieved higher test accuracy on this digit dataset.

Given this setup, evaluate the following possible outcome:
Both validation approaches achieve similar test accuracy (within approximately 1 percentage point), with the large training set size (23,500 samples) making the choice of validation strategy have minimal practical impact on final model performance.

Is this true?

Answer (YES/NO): YES